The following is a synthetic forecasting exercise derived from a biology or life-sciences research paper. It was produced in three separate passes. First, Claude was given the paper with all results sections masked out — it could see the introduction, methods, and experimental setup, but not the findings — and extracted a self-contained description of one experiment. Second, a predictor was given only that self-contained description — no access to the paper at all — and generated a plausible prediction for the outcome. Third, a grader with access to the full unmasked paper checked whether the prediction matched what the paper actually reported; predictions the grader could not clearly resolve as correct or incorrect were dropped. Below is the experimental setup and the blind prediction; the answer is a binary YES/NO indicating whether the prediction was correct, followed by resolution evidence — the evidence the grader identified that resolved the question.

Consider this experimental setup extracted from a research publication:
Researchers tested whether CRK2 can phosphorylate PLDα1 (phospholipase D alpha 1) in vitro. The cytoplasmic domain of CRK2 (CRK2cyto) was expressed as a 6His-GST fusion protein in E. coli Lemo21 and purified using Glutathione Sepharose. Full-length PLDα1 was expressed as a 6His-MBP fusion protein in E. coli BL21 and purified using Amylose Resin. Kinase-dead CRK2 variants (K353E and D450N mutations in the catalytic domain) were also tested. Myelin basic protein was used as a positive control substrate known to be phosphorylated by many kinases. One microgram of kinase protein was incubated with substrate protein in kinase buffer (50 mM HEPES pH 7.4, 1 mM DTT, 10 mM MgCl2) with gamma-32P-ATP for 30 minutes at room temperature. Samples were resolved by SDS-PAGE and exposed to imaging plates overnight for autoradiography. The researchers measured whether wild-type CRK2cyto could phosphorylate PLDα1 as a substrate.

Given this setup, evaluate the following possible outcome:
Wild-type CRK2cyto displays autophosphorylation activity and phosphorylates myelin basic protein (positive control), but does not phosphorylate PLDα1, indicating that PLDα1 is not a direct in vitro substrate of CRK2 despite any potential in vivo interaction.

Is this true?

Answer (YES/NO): YES